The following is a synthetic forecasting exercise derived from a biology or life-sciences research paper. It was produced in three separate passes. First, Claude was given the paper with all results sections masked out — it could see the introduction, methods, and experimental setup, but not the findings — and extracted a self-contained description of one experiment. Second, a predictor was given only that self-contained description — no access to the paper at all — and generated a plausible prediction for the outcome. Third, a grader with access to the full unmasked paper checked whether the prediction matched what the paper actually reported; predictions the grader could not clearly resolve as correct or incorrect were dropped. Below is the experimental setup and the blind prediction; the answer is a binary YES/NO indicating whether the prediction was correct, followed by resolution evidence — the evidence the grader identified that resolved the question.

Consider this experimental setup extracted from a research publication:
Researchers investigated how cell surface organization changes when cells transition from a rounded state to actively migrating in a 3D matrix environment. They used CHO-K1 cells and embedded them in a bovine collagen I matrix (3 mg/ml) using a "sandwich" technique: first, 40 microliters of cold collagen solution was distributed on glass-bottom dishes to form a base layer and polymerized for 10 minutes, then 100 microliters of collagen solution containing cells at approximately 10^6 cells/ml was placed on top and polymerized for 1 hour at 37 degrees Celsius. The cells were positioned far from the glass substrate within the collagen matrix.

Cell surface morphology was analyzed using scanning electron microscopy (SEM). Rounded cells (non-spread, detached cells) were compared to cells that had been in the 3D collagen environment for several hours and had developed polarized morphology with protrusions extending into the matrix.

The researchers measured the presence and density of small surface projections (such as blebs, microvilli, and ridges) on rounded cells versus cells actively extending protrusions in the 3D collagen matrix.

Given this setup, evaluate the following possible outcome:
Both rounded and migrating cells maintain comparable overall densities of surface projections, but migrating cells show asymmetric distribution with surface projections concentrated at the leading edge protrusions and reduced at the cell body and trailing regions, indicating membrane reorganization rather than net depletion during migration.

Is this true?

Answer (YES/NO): NO